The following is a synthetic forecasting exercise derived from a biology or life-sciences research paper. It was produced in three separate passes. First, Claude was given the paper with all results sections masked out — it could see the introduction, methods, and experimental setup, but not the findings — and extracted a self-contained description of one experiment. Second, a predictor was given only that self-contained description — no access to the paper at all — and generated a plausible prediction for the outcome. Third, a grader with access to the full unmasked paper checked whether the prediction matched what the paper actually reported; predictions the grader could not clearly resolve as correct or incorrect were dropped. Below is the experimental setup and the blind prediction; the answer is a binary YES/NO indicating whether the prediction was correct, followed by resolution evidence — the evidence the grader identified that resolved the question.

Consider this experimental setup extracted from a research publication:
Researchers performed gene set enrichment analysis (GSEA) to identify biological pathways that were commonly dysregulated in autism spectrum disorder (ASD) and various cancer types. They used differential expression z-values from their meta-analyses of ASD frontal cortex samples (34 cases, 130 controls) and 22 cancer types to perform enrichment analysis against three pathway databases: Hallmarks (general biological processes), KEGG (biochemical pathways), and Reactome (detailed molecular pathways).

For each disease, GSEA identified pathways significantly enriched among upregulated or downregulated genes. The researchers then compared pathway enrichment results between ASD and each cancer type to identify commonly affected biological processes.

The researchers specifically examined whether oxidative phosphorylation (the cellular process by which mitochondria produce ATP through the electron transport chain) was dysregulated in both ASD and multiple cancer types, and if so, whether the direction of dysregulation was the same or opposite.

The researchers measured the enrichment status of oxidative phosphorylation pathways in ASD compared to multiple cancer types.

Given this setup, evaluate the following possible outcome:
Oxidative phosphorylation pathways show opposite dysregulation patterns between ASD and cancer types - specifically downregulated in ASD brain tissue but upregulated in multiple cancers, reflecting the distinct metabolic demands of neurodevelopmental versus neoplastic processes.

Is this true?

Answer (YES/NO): NO